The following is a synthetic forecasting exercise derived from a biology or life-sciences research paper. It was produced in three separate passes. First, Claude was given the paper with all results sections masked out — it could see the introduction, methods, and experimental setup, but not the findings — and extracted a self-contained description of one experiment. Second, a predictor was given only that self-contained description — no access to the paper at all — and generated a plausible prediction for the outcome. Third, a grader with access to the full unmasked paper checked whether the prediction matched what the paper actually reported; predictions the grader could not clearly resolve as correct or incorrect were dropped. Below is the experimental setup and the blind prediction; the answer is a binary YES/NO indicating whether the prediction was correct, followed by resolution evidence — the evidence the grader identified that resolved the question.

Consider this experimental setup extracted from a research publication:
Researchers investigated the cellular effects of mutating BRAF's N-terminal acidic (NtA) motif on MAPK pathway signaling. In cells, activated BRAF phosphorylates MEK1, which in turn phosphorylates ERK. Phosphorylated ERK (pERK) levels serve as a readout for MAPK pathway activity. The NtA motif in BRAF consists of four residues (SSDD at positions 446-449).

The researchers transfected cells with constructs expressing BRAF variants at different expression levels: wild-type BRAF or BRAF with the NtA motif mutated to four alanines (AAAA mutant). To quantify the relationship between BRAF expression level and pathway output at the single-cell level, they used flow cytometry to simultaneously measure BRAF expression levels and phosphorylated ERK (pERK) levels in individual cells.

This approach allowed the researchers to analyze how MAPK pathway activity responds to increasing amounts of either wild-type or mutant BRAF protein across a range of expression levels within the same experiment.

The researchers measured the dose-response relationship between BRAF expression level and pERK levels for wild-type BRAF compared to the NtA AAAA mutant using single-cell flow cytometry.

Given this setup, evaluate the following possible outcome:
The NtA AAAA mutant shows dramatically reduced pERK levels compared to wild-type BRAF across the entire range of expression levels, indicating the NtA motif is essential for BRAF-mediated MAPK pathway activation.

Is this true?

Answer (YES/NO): NO